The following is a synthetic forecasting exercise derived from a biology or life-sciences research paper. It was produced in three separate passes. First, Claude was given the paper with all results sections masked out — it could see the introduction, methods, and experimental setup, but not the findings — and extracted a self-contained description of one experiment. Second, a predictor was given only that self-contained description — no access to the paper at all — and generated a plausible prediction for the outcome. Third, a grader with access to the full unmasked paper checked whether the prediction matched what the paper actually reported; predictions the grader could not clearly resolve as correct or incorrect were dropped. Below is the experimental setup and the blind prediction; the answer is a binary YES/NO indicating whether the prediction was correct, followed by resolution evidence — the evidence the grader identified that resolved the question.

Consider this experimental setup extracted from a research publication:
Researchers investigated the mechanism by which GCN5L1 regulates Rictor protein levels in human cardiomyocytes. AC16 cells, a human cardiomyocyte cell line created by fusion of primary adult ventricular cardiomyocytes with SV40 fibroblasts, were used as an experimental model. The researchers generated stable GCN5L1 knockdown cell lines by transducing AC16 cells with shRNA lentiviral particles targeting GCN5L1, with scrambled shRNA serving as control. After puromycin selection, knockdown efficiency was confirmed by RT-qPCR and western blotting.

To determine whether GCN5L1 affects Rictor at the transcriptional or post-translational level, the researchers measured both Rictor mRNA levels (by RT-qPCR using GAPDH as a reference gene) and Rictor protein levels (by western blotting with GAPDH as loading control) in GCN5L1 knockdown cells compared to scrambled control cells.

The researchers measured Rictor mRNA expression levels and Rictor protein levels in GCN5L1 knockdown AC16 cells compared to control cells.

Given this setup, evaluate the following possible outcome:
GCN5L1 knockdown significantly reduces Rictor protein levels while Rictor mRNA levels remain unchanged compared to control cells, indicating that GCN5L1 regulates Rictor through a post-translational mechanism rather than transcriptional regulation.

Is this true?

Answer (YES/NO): YES